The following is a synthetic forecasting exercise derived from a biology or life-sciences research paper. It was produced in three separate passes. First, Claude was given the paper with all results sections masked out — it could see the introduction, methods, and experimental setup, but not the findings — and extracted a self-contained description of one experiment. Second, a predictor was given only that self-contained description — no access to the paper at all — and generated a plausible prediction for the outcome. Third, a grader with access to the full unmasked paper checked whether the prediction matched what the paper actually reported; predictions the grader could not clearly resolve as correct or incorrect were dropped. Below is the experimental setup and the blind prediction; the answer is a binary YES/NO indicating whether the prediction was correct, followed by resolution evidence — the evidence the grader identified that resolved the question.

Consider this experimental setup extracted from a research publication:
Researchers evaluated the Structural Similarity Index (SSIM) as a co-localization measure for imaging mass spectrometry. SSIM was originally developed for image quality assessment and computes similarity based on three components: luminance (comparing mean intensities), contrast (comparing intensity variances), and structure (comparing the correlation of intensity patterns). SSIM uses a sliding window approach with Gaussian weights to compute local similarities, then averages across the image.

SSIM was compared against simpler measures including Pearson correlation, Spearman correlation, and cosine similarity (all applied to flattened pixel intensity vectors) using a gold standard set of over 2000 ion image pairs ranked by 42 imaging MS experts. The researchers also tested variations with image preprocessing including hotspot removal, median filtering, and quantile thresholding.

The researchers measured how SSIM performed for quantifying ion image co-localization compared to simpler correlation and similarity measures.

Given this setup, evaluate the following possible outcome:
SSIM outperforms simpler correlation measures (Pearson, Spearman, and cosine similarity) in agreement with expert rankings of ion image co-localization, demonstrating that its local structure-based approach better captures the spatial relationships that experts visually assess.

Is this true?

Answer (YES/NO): NO